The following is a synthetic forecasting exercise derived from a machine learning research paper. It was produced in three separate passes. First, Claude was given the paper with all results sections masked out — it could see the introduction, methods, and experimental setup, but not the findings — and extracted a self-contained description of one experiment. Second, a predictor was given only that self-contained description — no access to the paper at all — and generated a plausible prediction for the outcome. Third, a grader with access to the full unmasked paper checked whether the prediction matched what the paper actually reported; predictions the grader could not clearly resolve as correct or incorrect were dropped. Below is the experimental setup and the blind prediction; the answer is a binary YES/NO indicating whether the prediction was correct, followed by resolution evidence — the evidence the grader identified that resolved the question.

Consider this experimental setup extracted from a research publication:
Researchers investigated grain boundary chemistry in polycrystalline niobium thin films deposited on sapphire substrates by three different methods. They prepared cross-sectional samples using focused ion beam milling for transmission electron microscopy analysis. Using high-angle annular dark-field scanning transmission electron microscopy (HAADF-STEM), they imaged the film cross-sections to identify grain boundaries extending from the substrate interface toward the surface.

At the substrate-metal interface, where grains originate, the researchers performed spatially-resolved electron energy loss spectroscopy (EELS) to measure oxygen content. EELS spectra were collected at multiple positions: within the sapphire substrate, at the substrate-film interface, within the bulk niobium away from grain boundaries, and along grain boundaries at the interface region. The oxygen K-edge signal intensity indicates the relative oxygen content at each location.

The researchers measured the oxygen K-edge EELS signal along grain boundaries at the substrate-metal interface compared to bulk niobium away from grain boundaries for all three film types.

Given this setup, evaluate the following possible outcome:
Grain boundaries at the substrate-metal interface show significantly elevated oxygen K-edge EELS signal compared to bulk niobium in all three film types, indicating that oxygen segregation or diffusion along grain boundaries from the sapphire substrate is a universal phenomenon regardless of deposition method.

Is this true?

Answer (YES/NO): NO